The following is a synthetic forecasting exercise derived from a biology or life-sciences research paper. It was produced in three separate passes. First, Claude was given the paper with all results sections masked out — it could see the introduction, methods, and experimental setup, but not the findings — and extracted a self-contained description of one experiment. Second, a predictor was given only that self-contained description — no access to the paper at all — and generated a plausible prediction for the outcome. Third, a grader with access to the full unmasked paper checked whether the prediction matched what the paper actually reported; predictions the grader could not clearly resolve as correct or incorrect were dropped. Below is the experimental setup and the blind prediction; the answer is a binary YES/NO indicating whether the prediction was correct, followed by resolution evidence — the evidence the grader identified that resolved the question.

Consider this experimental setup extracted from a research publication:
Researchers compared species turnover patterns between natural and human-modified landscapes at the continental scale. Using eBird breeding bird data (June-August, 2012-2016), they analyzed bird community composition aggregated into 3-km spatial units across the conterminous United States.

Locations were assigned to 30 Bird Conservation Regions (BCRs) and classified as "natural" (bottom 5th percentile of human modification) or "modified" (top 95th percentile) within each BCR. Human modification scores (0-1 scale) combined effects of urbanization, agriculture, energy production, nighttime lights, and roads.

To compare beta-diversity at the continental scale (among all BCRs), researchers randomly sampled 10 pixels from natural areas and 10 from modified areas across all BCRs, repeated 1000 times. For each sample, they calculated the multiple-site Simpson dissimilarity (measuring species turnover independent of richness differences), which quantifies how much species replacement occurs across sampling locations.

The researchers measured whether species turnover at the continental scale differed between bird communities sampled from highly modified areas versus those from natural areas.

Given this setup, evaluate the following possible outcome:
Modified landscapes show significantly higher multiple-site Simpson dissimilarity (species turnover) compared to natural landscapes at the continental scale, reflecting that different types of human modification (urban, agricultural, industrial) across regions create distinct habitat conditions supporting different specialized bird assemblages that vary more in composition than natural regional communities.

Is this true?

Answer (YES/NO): NO